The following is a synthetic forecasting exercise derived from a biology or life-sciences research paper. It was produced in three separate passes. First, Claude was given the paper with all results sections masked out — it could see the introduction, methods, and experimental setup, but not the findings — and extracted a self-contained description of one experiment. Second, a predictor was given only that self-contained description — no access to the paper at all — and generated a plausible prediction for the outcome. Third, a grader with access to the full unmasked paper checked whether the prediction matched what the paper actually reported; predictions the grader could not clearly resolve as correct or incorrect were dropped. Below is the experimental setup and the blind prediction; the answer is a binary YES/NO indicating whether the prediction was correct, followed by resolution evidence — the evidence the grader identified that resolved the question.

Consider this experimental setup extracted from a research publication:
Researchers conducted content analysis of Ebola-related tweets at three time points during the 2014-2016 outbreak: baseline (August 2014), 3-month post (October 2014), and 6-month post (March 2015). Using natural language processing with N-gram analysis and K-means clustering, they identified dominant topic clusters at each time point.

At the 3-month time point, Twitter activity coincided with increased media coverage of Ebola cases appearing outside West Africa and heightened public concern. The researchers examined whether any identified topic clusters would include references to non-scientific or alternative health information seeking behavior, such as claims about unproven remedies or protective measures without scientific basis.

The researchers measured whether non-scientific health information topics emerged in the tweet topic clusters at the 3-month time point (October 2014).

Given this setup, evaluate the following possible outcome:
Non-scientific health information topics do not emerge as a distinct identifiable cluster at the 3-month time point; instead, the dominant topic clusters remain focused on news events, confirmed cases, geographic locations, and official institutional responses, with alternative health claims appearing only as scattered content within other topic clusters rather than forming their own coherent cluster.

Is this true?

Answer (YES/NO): NO